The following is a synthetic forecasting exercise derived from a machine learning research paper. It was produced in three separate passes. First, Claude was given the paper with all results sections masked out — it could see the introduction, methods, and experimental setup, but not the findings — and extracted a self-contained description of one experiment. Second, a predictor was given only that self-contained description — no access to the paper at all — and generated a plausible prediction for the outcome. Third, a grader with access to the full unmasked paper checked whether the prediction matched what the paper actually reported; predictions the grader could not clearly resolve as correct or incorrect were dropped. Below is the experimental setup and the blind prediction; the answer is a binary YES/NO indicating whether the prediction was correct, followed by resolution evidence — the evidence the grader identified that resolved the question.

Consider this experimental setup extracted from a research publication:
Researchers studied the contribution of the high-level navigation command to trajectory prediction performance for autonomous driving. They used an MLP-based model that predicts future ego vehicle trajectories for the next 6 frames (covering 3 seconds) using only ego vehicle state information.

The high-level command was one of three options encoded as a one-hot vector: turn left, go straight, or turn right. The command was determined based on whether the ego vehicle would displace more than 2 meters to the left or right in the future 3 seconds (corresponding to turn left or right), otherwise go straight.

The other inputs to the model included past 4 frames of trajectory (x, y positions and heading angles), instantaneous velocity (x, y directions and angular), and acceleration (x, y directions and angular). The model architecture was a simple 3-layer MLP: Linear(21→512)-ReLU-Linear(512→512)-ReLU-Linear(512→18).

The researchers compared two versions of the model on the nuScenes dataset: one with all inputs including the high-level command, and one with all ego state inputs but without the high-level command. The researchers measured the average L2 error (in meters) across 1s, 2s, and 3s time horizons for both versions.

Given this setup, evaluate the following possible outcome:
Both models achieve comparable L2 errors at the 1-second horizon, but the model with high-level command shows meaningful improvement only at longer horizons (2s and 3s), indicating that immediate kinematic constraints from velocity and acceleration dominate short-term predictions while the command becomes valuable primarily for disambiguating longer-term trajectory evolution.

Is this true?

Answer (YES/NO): NO